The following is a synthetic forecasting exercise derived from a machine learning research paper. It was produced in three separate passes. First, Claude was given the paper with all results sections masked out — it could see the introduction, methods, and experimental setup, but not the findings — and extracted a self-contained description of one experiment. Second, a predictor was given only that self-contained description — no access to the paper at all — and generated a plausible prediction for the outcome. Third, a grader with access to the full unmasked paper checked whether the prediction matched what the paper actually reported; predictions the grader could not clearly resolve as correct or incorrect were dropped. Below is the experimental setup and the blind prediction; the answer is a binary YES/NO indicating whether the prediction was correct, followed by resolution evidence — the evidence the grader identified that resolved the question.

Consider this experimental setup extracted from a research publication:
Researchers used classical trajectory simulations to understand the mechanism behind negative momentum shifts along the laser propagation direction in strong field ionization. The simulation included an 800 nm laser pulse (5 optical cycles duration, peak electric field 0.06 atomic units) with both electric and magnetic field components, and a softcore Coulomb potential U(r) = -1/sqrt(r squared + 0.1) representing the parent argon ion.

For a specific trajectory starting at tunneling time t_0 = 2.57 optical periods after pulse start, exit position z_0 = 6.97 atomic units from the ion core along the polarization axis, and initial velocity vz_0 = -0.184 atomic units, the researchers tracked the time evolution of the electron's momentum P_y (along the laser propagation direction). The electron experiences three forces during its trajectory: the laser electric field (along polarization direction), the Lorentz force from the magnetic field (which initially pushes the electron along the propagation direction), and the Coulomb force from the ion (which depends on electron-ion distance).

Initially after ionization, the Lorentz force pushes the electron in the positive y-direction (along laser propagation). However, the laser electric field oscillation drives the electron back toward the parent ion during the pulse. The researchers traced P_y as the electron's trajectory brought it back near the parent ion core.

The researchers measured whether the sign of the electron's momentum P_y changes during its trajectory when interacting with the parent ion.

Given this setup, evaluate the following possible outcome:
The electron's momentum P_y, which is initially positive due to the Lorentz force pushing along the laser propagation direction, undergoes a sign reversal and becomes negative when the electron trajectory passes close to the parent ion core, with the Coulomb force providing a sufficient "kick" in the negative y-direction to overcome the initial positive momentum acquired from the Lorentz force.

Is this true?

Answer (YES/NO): YES